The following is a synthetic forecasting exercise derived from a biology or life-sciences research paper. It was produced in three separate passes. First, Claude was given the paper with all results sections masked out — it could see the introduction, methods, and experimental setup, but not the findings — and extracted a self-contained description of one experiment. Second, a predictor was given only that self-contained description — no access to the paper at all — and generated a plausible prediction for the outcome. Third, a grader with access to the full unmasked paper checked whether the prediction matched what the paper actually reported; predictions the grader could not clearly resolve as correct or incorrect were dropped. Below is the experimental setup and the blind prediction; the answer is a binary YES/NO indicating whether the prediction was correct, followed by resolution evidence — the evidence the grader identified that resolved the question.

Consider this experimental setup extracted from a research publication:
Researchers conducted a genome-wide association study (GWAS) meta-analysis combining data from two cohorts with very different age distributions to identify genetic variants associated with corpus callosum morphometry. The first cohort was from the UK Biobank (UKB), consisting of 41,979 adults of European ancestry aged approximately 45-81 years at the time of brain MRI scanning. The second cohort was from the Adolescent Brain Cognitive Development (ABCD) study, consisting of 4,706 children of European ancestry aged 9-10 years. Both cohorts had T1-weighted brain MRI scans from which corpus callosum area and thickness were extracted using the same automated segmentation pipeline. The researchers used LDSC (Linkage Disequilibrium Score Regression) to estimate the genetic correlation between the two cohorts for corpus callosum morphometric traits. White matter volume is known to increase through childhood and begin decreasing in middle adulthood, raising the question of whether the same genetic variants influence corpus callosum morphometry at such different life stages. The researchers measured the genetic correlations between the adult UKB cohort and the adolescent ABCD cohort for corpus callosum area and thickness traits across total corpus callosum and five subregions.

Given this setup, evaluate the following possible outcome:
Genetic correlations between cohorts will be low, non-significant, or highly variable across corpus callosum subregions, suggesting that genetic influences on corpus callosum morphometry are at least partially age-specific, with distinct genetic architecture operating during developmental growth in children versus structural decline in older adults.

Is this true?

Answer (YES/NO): NO